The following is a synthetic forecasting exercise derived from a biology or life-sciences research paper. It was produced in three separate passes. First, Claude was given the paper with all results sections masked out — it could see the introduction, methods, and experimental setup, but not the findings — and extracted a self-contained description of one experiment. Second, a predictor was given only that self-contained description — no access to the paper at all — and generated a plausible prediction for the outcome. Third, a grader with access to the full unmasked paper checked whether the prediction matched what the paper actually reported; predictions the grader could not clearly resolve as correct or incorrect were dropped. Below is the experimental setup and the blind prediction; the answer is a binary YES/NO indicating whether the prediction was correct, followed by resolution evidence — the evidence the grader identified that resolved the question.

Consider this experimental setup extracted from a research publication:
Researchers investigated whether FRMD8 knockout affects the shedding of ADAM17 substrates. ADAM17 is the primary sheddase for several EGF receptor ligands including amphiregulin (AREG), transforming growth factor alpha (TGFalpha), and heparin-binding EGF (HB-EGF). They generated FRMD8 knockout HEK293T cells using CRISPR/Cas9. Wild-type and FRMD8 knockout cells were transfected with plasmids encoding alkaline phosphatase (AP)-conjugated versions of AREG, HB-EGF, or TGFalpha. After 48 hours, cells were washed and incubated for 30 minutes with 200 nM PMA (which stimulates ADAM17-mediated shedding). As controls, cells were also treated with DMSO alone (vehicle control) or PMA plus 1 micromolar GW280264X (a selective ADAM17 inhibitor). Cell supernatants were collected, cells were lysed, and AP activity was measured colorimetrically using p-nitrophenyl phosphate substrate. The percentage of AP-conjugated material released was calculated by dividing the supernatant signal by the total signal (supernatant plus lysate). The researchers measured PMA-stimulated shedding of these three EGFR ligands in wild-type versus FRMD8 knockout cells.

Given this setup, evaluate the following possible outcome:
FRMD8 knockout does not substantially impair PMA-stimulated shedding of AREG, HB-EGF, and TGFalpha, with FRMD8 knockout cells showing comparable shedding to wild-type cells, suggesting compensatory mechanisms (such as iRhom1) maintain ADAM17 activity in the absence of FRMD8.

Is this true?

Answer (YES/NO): NO